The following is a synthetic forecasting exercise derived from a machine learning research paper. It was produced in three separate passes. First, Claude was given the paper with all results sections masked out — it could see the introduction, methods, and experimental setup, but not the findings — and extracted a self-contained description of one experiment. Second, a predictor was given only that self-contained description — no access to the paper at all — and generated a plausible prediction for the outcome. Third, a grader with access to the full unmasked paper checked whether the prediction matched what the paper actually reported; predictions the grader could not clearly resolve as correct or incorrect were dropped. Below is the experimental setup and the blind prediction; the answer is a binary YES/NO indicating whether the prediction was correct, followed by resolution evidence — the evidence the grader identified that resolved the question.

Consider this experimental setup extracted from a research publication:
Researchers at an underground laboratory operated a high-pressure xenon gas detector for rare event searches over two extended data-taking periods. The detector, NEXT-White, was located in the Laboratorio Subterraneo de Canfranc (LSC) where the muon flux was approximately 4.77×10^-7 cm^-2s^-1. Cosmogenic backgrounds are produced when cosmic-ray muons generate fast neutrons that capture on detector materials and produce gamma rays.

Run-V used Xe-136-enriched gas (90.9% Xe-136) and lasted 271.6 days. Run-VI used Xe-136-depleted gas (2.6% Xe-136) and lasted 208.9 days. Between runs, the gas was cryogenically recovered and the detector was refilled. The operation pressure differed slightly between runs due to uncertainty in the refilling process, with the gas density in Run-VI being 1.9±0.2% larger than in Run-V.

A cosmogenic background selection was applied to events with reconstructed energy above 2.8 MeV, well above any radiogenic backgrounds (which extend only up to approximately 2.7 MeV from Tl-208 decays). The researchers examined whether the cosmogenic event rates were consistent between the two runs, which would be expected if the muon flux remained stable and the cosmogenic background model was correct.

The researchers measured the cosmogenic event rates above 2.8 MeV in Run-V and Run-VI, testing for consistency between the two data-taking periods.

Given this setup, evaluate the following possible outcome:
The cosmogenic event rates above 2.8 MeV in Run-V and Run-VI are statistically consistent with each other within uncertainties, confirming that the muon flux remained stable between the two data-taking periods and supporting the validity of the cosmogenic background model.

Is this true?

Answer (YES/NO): YES